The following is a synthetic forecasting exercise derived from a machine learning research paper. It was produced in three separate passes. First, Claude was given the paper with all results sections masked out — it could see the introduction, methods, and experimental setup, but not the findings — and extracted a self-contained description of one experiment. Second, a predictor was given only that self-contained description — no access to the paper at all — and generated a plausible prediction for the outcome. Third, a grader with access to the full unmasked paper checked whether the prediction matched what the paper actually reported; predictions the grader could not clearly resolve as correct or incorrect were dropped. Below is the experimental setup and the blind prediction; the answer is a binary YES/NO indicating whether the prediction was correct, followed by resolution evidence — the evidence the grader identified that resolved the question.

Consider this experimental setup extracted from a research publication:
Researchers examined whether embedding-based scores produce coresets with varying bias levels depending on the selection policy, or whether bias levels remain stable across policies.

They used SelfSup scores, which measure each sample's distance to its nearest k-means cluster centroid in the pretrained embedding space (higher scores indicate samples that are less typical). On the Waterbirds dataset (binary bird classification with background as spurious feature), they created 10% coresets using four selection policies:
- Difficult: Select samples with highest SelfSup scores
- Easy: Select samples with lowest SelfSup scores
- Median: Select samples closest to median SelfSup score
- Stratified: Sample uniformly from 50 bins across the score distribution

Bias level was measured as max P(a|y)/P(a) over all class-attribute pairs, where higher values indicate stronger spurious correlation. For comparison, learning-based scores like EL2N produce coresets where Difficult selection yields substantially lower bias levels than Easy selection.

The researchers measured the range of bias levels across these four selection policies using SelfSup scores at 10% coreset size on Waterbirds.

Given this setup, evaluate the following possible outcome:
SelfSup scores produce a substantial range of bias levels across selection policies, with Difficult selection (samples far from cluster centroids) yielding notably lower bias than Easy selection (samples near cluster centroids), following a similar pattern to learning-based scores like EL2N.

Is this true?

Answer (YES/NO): NO